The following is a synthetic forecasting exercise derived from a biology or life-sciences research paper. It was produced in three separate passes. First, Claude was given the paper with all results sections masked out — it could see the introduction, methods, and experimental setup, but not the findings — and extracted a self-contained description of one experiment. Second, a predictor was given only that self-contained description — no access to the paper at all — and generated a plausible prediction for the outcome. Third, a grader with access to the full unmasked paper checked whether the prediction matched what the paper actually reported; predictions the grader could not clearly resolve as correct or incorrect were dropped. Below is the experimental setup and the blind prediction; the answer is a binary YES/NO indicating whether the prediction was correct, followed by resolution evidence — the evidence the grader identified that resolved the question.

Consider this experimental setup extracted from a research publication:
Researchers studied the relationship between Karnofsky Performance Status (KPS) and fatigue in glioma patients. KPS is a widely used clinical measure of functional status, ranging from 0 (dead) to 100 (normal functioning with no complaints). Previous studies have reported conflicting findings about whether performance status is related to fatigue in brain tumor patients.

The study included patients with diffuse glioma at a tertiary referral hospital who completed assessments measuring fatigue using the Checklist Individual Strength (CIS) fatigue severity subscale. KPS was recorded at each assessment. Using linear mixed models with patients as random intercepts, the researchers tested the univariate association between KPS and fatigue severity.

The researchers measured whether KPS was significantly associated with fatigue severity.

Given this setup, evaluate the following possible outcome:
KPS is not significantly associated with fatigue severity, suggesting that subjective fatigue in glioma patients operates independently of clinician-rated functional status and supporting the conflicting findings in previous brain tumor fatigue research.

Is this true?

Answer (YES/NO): NO